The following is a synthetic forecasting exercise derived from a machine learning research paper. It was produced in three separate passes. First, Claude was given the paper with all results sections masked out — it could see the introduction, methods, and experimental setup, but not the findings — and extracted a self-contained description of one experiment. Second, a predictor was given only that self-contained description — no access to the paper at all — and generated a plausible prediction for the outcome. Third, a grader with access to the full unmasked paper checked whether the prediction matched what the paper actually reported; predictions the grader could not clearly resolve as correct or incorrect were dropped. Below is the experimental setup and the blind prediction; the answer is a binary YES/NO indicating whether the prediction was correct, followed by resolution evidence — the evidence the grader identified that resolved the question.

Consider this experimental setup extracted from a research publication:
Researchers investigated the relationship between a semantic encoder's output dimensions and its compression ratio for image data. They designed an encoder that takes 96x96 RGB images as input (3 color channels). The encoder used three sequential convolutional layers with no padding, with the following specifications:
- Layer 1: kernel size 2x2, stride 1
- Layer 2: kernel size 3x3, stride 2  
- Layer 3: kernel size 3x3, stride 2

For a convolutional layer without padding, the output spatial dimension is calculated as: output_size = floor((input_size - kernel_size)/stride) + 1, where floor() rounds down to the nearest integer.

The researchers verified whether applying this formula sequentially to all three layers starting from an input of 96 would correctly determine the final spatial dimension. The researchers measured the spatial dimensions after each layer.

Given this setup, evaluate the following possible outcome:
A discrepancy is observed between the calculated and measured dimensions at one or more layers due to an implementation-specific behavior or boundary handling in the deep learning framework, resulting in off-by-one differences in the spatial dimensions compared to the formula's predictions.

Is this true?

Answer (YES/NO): NO